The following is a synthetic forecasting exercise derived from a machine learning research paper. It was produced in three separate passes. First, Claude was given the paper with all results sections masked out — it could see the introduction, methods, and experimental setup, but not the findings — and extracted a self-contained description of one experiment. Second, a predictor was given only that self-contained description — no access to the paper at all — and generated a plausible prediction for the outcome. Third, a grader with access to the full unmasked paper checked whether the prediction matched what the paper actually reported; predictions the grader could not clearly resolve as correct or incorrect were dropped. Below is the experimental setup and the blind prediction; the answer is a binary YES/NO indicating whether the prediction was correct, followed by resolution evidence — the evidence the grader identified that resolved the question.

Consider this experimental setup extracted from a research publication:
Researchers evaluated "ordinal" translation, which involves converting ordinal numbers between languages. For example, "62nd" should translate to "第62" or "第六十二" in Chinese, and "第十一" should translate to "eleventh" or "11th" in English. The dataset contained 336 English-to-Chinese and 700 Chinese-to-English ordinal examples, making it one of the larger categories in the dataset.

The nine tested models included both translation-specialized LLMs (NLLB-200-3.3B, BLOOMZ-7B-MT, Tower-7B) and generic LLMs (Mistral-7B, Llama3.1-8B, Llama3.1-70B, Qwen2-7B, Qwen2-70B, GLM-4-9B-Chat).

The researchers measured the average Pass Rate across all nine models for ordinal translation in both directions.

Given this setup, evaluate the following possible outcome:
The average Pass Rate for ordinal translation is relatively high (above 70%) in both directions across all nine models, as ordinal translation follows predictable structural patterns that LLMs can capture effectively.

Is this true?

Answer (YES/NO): YES